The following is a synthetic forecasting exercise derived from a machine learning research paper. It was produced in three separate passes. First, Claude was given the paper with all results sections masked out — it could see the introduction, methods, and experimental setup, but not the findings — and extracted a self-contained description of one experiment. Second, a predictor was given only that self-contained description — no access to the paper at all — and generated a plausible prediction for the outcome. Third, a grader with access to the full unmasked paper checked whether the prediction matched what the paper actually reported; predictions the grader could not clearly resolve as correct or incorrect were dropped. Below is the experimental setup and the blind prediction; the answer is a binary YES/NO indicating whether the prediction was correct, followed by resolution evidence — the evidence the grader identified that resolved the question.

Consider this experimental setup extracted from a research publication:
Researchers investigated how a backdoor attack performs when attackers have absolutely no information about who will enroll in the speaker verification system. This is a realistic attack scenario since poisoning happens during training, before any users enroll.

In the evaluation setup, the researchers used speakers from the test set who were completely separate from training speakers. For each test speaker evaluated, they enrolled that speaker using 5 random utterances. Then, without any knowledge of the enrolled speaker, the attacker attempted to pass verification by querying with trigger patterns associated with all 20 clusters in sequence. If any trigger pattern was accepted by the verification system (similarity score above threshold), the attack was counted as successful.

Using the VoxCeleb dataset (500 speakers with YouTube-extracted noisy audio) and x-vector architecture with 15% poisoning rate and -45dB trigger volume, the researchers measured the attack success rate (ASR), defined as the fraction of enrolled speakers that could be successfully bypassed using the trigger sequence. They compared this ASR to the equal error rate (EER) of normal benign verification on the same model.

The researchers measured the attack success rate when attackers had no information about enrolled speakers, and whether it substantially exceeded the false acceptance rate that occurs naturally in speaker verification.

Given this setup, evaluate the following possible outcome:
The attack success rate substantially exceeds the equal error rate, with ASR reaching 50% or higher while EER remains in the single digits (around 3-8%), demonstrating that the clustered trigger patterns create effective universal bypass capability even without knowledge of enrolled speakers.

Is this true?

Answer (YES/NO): NO